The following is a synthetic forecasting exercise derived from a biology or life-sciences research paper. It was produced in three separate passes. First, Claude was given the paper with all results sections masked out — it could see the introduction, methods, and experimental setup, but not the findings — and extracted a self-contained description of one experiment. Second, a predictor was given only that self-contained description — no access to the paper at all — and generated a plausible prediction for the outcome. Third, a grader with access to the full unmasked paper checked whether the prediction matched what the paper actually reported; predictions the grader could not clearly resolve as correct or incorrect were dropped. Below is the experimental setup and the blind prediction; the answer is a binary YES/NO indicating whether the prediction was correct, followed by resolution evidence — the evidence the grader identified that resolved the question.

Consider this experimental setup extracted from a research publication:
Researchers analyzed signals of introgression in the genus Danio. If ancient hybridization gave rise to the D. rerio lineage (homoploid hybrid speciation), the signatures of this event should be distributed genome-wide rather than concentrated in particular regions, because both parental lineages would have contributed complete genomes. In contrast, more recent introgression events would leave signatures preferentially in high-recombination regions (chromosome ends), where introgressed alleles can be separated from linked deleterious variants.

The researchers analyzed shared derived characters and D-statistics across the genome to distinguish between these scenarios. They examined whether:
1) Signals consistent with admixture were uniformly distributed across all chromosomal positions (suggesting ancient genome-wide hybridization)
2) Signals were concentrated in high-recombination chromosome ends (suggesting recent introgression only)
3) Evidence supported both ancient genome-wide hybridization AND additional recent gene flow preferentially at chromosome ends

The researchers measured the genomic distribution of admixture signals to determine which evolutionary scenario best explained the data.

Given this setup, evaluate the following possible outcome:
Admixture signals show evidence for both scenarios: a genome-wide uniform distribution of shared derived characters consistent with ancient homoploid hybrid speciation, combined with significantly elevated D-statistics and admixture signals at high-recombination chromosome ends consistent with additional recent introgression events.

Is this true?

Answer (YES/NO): YES